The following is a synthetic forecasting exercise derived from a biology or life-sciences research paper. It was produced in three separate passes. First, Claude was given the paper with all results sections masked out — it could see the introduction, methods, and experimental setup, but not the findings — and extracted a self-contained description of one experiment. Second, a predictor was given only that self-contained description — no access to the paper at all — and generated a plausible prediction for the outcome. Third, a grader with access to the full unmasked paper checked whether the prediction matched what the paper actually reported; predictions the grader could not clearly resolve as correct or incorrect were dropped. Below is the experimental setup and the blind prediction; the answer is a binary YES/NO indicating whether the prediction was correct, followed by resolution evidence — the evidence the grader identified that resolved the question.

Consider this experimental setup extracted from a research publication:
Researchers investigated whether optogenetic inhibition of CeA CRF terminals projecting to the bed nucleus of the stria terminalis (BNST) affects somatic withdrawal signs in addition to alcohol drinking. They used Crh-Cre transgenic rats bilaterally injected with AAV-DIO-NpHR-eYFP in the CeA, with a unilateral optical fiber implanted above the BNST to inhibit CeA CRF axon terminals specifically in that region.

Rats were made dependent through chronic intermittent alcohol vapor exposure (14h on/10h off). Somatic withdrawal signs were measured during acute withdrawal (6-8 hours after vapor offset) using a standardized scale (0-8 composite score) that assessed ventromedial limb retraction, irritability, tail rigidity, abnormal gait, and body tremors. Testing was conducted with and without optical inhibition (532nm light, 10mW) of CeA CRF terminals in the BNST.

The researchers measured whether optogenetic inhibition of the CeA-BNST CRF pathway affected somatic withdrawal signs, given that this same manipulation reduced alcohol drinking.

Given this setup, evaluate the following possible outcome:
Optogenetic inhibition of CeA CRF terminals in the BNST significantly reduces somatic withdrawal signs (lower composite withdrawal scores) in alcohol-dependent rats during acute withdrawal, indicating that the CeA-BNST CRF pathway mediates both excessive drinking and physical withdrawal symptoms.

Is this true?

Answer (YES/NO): YES